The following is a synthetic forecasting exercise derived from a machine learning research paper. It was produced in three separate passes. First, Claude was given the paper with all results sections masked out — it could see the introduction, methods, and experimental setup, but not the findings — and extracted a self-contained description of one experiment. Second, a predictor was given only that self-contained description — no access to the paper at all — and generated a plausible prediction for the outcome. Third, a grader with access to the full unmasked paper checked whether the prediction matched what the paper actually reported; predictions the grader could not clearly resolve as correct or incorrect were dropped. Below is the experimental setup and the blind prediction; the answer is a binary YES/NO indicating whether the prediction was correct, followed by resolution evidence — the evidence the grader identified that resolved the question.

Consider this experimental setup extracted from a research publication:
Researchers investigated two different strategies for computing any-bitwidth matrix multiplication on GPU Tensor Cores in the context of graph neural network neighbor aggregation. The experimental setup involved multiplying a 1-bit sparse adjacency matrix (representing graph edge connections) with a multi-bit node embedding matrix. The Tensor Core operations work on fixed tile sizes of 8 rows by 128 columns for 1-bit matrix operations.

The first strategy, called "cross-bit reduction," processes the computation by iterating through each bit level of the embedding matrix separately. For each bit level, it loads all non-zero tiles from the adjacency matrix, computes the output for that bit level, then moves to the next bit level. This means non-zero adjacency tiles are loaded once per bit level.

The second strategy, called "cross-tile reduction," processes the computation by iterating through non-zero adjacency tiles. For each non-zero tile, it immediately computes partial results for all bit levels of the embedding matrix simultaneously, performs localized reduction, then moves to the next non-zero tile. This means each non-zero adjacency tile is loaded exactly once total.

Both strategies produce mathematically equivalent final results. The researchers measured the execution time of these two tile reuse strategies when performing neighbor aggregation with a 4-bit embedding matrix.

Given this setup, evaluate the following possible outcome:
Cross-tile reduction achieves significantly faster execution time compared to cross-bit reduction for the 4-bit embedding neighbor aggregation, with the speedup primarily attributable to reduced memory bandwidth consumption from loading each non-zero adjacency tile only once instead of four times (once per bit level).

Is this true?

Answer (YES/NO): NO